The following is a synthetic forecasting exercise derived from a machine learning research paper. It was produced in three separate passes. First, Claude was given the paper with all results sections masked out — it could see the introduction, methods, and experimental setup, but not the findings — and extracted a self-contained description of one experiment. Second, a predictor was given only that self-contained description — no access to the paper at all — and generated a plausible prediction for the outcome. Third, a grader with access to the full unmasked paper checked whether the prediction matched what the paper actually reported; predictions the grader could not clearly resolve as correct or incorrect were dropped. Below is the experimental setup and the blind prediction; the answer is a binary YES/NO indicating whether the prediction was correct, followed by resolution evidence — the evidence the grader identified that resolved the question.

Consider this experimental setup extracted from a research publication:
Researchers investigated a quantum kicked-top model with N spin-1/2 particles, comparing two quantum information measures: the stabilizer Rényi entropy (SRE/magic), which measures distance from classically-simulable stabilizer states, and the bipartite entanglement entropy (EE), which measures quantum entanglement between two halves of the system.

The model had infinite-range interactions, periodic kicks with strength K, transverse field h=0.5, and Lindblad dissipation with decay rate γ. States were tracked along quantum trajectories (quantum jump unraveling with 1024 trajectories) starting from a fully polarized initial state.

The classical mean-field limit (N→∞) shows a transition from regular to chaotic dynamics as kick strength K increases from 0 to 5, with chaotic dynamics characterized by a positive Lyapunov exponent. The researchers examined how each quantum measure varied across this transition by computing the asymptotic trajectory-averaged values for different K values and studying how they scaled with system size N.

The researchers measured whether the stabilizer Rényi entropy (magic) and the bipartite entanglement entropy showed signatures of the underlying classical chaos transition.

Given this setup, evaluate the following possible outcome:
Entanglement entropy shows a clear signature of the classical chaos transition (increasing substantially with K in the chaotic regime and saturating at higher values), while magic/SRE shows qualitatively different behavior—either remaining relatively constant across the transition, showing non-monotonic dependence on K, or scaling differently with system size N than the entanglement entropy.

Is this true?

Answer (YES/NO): NO